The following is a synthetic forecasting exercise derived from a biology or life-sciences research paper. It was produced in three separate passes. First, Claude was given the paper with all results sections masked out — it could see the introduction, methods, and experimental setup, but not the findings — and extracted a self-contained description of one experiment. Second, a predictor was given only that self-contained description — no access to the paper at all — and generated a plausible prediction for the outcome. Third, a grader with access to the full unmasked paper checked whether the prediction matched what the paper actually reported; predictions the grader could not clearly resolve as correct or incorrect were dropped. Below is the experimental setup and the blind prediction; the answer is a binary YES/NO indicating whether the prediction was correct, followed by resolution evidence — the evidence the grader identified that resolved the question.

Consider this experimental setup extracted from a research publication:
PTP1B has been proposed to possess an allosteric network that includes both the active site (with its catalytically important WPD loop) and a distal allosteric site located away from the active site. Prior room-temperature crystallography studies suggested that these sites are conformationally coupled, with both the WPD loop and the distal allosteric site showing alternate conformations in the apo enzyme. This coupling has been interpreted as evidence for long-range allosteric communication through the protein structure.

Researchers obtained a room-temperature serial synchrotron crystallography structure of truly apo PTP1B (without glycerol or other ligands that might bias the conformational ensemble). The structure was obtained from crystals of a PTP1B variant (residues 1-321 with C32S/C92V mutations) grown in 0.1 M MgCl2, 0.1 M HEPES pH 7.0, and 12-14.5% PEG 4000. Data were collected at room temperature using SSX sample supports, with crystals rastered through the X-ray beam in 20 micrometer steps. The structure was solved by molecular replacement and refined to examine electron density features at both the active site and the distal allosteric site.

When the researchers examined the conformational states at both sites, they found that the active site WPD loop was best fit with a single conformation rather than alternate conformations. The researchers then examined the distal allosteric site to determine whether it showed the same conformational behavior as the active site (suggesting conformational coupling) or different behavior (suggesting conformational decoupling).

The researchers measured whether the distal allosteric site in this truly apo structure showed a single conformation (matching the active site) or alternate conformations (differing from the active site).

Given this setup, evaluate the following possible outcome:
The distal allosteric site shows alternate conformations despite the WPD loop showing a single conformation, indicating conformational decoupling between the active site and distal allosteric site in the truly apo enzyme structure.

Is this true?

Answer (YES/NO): YES